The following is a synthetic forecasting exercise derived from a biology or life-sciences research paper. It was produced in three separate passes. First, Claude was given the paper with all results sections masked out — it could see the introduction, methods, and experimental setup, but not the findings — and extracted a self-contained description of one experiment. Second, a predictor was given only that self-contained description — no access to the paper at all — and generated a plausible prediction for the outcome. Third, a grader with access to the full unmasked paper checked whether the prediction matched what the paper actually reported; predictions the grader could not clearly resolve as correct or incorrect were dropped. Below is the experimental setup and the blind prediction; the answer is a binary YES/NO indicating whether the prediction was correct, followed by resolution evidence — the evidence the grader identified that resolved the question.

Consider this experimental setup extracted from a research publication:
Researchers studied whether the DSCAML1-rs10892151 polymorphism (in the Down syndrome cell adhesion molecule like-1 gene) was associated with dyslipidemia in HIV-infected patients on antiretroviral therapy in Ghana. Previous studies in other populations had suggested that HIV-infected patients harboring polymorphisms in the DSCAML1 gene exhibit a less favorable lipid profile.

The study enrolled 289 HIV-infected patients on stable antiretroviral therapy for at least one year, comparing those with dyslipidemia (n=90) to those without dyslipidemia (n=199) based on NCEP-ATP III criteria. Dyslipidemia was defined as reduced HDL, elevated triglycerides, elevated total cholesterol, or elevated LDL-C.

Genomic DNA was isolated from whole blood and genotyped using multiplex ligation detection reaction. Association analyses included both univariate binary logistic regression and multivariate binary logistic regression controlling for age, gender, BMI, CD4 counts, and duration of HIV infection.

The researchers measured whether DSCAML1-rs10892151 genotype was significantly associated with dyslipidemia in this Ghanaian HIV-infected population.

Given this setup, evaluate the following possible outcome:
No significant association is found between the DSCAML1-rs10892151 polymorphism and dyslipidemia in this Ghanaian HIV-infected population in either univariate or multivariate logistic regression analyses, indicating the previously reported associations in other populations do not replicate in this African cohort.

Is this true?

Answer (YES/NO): YES